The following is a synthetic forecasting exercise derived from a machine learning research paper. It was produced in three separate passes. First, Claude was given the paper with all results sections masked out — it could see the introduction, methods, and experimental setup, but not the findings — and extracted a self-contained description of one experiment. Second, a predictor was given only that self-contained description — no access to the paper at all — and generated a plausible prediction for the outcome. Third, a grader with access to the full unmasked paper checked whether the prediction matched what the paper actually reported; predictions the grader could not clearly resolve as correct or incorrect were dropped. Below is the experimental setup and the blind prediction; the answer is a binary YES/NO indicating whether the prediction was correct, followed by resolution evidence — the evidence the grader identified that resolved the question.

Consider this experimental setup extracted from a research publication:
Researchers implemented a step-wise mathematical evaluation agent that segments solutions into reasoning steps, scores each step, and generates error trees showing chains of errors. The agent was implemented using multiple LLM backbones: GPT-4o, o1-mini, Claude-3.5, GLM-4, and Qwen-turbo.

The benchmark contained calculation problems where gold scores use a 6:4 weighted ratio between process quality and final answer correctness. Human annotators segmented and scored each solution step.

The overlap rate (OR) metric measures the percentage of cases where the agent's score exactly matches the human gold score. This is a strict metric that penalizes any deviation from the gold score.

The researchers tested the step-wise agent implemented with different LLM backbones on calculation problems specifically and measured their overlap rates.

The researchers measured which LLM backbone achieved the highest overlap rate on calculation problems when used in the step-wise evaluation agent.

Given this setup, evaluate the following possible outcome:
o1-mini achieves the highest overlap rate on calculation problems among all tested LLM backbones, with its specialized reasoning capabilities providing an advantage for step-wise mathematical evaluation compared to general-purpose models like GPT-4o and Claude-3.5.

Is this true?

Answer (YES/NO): YES